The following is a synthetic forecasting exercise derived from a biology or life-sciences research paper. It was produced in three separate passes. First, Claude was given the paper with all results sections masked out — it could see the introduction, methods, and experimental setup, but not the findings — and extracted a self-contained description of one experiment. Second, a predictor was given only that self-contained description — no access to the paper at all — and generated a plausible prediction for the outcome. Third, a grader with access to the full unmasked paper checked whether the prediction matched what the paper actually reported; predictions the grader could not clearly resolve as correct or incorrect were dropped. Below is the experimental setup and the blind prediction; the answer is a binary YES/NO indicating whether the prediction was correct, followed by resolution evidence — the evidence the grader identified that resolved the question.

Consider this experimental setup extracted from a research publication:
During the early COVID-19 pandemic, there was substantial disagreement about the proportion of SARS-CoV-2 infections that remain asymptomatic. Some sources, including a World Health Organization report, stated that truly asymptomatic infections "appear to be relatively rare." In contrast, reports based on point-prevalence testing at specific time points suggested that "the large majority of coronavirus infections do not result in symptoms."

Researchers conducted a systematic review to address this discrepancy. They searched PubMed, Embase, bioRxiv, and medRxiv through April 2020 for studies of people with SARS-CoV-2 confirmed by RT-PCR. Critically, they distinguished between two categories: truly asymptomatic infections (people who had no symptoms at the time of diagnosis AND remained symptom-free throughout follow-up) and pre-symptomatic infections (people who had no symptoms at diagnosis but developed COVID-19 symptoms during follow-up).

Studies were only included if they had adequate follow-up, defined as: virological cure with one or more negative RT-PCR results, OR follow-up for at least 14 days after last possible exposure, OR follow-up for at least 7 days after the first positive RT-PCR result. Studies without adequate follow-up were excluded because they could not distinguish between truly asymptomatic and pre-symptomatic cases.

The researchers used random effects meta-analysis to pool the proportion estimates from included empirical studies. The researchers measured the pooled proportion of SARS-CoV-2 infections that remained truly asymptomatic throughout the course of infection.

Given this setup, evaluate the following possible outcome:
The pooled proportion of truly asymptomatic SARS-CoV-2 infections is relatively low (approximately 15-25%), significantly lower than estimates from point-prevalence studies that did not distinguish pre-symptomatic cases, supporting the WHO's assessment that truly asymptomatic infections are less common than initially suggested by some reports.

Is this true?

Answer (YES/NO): YES